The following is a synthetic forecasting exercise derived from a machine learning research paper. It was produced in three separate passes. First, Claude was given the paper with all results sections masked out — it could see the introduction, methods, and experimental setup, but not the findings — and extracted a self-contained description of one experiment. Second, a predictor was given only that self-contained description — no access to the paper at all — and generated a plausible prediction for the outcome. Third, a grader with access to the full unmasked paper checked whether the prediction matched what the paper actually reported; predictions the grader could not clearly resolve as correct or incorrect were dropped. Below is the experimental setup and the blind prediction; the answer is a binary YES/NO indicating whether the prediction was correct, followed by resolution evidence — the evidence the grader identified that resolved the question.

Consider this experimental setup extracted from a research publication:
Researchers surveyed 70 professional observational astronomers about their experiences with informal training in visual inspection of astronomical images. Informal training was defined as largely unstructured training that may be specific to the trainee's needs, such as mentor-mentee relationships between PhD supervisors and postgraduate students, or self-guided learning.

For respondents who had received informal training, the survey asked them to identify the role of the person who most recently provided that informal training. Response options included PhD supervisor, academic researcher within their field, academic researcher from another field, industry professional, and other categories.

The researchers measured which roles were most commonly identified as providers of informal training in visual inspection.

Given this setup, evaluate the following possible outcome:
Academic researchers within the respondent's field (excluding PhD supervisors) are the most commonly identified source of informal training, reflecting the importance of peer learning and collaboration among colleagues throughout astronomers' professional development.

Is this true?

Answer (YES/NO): NO